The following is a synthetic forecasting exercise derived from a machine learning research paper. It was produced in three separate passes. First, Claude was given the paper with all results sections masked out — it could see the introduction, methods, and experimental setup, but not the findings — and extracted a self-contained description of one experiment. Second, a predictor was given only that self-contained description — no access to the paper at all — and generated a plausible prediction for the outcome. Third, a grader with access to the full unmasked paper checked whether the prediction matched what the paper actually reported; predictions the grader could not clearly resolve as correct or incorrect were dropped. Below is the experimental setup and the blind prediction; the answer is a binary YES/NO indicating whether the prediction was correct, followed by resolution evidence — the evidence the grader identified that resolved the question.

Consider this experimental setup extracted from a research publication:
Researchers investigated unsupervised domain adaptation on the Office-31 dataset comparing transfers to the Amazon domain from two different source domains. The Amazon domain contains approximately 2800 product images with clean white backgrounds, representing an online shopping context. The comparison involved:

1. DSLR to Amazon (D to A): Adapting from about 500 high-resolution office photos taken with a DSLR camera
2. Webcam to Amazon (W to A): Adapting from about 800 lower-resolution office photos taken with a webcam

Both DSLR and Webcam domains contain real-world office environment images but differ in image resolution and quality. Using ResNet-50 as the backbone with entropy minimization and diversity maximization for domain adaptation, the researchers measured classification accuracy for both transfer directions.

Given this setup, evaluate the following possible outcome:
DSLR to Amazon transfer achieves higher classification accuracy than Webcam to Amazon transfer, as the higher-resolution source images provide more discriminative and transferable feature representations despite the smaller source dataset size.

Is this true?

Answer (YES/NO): NO